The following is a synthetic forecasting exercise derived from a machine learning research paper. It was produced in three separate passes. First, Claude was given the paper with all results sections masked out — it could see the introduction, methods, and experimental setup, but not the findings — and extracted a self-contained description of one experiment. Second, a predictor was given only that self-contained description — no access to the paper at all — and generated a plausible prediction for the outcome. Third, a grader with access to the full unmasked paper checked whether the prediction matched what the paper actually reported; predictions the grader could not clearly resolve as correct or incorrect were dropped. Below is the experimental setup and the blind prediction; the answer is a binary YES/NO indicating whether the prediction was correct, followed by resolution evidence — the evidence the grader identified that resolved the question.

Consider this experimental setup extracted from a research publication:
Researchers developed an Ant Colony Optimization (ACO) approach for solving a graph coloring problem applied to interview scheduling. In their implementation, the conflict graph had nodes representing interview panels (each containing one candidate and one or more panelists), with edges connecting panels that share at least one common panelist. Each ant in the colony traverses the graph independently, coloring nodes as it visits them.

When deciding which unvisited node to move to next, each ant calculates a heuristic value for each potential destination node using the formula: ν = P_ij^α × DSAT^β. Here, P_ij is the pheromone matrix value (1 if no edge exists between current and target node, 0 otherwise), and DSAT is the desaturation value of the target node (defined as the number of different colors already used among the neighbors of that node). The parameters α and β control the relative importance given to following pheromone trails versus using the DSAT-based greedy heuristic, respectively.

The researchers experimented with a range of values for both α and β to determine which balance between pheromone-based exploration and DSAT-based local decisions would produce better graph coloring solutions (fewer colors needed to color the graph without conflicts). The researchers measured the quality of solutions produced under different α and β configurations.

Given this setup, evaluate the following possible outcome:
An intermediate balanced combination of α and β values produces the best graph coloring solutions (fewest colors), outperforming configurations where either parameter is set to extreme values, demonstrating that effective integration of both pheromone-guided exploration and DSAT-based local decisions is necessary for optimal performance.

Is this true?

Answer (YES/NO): NO